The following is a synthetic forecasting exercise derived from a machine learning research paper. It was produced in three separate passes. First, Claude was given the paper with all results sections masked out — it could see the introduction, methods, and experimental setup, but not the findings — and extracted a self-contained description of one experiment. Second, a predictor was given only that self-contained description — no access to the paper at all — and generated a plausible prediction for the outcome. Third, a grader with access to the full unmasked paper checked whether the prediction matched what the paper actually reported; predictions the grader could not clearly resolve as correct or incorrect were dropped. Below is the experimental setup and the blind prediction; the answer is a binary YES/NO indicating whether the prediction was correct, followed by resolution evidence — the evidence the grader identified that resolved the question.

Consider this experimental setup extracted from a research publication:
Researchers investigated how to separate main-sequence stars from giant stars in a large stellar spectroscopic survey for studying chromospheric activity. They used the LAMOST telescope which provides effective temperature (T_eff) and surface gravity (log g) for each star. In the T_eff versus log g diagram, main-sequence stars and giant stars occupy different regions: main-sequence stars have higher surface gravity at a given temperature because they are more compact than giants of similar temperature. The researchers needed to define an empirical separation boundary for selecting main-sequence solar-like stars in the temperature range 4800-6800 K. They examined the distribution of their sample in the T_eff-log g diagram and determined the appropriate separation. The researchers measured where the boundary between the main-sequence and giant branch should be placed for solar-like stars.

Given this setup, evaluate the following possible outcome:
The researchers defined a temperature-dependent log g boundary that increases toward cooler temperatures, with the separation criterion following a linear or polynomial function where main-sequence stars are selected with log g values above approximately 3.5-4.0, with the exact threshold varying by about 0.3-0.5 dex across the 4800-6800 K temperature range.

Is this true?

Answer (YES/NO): NO